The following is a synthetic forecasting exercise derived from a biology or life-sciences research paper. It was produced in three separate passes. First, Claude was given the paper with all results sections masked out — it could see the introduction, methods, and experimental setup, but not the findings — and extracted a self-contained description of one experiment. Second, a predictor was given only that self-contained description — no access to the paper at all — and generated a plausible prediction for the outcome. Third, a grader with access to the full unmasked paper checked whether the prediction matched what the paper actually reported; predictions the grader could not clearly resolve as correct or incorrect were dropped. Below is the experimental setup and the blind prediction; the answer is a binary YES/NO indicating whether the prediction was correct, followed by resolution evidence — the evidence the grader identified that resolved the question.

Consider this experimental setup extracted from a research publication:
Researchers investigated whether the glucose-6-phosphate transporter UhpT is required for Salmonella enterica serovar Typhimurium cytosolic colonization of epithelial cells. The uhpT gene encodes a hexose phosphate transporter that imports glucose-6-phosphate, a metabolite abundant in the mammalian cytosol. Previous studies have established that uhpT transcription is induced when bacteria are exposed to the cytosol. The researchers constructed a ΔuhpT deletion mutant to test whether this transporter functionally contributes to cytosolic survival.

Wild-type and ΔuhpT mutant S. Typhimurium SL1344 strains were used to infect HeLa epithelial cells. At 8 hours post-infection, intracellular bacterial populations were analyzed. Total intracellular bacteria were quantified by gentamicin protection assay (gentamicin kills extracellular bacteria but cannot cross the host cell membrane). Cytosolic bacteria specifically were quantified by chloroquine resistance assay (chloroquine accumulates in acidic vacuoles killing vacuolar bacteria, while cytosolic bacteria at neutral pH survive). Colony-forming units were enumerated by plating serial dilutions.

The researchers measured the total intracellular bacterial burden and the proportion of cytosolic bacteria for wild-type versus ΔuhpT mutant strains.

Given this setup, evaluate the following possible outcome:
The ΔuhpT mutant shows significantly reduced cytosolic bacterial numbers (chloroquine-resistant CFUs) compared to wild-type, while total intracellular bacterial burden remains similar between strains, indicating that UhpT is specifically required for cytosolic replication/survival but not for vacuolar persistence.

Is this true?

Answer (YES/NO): NO